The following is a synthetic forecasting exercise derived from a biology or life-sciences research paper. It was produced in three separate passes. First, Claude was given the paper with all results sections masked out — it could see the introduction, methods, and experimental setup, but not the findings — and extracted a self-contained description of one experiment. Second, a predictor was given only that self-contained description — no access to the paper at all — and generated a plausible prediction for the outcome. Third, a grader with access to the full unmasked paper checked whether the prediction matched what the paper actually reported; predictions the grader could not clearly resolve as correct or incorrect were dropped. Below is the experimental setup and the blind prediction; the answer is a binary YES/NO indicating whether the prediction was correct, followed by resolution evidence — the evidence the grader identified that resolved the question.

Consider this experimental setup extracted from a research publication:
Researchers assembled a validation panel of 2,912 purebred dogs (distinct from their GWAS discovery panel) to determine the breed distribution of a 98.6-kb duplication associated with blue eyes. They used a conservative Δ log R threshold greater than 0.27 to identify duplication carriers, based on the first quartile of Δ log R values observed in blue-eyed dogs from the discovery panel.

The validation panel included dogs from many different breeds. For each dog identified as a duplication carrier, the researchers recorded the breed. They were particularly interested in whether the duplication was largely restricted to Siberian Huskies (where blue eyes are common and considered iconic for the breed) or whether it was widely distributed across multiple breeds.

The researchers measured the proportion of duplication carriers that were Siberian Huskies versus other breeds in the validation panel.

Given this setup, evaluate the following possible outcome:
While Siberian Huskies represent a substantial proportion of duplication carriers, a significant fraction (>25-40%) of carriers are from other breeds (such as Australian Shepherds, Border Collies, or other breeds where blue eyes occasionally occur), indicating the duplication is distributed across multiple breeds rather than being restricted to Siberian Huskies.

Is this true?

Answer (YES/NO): NO